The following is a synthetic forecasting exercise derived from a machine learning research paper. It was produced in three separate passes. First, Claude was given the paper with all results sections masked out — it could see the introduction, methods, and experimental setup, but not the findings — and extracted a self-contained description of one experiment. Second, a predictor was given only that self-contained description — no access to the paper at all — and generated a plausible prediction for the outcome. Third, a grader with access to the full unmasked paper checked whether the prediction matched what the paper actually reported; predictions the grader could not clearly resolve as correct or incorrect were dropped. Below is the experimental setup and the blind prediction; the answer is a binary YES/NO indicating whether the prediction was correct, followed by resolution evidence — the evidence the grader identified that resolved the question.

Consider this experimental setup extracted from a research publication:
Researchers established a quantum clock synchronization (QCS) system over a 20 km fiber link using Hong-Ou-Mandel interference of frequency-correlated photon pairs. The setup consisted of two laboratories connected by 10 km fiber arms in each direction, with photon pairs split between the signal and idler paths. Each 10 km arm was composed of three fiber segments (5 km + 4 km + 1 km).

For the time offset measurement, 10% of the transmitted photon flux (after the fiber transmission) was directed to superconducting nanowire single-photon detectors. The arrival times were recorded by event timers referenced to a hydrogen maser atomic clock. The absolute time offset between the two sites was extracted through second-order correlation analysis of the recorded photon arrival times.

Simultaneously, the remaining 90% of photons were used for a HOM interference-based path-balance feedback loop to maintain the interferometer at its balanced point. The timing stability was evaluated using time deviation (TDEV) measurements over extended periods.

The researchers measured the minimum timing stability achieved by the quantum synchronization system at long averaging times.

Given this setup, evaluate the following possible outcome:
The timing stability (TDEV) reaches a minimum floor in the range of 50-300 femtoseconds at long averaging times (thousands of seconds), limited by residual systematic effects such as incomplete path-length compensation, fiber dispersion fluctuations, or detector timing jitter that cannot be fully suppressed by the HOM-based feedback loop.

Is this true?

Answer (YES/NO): YES